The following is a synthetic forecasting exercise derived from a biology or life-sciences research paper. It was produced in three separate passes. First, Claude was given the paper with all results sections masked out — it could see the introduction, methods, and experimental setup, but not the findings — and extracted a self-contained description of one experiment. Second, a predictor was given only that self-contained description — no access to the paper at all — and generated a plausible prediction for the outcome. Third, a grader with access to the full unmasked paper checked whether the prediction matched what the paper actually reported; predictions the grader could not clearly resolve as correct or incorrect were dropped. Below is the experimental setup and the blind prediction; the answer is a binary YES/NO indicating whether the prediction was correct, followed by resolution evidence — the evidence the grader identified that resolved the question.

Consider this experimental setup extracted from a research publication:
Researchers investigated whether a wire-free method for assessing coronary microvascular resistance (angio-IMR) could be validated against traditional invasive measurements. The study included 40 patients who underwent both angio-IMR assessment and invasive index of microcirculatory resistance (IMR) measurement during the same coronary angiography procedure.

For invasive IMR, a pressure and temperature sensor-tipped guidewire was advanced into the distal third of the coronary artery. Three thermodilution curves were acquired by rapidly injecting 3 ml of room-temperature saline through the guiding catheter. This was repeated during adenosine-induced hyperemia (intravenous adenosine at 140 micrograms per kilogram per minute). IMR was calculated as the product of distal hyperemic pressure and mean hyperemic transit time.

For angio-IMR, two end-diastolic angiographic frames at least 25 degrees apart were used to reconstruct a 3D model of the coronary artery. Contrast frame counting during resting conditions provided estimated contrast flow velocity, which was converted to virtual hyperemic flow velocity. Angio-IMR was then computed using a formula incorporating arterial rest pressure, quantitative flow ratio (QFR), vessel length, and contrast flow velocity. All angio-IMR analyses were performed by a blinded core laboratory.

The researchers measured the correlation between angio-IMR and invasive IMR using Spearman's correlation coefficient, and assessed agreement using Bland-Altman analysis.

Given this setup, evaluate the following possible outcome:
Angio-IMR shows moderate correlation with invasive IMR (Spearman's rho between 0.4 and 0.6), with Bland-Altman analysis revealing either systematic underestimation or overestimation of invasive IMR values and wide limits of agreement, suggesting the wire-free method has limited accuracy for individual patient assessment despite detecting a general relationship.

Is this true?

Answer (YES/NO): YES